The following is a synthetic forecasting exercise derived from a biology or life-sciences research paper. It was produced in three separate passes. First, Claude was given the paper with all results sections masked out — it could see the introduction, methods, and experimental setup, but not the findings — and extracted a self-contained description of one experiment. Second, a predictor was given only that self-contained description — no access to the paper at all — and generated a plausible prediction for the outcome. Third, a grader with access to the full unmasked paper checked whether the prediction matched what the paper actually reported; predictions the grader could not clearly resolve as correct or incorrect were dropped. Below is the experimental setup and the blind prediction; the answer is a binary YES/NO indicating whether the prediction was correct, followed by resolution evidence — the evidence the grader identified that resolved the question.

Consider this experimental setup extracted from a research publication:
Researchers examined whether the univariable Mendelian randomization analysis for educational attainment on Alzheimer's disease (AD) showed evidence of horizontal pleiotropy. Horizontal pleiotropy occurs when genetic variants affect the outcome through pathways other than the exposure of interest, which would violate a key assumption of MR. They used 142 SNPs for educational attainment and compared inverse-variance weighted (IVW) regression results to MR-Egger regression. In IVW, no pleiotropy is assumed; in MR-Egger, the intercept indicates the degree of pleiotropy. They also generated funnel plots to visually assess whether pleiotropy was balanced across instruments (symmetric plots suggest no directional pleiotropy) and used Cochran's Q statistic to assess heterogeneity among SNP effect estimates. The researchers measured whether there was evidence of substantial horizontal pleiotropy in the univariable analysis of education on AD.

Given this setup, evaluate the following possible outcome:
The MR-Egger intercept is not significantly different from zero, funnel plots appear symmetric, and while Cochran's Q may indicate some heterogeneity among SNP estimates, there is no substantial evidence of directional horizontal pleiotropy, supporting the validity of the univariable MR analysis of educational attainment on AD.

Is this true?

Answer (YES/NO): YES